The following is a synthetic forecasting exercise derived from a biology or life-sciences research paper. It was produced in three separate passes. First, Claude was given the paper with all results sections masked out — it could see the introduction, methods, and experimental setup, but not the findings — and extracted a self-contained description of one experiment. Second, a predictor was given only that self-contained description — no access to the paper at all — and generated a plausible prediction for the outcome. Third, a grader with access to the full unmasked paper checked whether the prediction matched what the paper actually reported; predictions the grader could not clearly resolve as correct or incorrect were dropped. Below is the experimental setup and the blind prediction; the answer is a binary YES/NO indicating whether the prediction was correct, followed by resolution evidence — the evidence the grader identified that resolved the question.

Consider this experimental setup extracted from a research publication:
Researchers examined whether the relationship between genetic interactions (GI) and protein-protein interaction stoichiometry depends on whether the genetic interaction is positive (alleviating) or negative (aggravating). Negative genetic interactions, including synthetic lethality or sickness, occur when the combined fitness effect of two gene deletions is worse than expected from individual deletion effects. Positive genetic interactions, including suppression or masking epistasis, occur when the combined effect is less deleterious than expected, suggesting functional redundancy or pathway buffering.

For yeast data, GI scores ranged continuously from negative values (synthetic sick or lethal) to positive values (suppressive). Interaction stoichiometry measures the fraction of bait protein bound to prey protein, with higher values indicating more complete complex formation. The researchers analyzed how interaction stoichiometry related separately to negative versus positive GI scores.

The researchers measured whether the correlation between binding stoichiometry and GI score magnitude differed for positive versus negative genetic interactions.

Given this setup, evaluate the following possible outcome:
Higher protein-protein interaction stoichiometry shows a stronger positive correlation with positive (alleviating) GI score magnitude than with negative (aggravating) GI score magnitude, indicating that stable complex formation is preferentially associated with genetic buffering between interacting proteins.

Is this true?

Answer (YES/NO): NO